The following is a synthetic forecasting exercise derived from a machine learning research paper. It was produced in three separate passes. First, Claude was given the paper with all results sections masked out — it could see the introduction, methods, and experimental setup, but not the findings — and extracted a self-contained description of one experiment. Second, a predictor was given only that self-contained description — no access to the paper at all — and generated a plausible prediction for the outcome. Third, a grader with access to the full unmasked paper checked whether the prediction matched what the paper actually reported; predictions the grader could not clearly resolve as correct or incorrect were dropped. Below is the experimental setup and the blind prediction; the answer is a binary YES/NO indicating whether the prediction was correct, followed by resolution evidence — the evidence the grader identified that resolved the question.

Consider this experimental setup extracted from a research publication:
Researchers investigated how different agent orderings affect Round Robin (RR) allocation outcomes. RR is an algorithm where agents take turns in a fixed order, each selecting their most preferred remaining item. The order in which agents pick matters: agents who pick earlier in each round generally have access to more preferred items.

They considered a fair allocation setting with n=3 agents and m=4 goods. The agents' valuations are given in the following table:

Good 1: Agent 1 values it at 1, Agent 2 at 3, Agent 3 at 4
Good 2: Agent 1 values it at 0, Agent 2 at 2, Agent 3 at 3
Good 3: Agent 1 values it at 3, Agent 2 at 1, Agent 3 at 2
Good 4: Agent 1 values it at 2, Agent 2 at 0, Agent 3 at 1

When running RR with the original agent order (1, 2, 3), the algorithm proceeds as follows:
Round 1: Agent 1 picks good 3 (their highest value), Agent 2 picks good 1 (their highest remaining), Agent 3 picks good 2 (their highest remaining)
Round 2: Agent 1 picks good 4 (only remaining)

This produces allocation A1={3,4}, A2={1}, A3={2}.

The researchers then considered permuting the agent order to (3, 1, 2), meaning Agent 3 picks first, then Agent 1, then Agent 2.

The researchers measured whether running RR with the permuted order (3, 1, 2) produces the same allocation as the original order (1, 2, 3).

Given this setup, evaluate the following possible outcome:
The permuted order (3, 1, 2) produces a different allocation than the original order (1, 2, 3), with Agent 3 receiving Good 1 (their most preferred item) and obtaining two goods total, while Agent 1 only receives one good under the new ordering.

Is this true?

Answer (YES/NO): YES